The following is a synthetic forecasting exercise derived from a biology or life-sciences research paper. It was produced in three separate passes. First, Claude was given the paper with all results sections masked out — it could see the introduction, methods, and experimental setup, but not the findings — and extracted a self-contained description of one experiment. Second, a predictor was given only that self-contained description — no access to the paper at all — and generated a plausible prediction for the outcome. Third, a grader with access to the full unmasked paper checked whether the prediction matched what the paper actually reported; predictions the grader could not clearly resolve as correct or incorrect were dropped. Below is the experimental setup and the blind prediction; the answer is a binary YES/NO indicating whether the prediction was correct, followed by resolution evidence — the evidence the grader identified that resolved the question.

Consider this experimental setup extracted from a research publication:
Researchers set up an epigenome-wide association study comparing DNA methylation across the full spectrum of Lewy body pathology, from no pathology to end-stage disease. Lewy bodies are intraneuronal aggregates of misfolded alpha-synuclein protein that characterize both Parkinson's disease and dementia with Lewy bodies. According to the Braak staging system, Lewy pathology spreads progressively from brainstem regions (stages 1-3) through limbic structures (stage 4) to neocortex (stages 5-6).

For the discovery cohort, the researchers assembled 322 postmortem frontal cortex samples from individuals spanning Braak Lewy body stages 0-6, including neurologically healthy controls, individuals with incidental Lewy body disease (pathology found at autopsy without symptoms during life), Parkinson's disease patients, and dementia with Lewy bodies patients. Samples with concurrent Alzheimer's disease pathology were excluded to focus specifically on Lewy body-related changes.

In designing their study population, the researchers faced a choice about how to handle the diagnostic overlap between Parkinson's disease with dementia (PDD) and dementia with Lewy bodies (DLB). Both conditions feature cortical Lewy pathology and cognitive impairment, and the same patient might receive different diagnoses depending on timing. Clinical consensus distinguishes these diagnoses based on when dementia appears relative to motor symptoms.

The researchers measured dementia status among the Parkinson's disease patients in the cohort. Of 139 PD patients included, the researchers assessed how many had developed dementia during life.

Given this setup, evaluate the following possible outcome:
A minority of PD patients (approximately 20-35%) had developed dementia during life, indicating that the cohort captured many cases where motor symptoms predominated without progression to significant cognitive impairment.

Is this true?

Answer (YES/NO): NO